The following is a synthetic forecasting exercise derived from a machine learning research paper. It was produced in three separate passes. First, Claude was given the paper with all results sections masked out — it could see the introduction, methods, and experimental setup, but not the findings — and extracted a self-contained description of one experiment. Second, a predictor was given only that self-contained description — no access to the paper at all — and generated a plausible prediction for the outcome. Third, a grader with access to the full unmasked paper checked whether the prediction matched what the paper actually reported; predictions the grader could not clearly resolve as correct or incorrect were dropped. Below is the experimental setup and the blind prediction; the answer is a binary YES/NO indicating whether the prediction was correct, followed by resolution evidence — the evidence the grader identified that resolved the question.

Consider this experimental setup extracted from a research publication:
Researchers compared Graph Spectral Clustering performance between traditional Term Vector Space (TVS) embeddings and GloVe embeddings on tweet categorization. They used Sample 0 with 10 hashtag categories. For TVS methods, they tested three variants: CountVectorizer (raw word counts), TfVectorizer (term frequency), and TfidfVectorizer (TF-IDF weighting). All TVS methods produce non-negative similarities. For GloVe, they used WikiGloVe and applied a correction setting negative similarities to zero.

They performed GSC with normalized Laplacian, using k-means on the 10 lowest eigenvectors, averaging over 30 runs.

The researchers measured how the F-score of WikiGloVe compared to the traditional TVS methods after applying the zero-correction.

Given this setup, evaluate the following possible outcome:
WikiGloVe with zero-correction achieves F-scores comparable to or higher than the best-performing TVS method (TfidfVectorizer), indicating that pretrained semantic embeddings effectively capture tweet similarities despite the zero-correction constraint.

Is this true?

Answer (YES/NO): NO